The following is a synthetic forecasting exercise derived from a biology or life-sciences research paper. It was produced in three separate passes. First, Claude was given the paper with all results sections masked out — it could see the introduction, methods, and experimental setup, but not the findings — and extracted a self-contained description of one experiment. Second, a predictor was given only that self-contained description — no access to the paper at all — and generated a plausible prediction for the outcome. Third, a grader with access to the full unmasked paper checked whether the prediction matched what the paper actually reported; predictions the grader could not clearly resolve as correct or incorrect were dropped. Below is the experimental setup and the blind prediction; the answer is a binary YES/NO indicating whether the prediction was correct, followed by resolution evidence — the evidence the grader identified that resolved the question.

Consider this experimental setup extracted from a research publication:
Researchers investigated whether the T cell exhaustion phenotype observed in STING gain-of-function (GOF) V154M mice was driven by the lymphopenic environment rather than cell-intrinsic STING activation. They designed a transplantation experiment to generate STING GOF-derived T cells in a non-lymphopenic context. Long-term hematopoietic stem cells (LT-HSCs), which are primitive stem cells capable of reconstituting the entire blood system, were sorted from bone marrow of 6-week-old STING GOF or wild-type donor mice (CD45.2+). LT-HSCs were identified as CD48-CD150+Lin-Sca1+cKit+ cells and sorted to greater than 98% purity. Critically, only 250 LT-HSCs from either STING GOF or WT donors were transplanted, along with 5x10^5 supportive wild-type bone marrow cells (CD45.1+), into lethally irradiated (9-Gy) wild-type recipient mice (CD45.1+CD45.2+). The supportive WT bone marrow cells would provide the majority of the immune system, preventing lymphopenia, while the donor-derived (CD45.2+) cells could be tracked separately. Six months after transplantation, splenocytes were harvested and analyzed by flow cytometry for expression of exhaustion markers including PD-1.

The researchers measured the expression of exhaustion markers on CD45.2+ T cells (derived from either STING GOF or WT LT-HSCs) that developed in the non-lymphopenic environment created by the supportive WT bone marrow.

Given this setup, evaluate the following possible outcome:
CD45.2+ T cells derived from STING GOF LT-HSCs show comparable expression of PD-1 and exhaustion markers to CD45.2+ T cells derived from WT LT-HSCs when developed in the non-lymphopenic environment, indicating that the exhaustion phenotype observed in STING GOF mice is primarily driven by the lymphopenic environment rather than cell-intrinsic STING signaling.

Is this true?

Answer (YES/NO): YES